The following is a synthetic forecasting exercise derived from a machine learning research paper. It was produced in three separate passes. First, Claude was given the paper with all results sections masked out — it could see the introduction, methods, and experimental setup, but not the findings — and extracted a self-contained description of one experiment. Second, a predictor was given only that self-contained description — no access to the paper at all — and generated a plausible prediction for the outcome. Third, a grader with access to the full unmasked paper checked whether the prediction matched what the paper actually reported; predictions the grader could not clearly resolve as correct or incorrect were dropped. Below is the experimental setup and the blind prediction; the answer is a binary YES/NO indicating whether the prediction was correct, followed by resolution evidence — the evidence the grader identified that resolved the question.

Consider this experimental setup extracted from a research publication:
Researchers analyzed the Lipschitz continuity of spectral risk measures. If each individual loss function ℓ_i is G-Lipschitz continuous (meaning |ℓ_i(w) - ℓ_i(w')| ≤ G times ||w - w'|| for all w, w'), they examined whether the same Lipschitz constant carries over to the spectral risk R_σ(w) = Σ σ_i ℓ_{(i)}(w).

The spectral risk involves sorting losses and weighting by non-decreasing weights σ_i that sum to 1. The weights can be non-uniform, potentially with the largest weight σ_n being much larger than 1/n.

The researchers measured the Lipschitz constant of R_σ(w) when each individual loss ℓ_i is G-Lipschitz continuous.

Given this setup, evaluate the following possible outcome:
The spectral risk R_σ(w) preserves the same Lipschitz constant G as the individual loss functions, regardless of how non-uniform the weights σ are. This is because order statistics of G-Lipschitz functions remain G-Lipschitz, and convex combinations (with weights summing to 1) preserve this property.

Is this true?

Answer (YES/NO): YES